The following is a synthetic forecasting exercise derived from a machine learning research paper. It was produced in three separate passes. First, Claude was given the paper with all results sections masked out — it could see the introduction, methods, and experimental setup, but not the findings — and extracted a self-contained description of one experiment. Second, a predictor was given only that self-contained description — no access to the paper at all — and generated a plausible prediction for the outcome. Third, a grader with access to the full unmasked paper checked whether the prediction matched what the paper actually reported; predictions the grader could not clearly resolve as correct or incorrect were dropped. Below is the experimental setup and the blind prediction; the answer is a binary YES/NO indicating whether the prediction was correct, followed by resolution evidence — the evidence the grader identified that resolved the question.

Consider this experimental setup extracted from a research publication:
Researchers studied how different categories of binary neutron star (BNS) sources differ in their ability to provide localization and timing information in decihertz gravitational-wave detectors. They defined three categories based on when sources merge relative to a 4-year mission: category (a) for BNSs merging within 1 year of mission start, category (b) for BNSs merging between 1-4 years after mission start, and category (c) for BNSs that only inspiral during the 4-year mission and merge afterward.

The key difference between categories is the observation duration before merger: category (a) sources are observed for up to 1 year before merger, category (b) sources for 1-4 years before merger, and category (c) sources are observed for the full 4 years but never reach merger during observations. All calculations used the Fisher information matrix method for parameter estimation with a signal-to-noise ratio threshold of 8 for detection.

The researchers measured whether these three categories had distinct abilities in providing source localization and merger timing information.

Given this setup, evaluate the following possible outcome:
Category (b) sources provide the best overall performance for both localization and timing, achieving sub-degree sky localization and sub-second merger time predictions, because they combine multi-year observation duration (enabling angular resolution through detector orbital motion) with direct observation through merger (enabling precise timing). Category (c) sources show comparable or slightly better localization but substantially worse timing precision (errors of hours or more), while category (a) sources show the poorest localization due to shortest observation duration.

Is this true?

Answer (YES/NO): NO